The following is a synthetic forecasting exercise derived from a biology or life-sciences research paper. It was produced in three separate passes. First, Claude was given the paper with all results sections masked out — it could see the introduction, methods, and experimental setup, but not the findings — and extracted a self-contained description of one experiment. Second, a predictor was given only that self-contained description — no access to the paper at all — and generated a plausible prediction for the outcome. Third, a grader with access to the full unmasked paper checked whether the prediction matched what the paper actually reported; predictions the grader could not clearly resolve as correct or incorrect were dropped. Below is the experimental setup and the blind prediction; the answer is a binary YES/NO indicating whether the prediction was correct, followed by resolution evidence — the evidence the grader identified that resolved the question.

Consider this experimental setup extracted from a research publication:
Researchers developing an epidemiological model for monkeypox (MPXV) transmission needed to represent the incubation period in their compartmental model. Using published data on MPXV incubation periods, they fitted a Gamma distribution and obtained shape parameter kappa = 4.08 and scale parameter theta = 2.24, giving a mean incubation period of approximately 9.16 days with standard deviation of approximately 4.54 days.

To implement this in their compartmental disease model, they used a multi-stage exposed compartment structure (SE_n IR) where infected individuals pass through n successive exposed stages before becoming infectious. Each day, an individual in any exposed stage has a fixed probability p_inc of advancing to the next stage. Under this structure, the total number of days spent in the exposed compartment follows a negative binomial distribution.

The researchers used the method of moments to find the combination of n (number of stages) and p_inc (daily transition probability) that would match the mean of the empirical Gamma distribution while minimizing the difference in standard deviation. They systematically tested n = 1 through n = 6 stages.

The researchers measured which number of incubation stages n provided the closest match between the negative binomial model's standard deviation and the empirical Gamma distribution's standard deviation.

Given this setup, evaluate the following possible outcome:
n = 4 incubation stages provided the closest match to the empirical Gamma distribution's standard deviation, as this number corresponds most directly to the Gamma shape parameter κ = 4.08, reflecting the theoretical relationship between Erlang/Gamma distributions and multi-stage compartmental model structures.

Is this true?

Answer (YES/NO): YES